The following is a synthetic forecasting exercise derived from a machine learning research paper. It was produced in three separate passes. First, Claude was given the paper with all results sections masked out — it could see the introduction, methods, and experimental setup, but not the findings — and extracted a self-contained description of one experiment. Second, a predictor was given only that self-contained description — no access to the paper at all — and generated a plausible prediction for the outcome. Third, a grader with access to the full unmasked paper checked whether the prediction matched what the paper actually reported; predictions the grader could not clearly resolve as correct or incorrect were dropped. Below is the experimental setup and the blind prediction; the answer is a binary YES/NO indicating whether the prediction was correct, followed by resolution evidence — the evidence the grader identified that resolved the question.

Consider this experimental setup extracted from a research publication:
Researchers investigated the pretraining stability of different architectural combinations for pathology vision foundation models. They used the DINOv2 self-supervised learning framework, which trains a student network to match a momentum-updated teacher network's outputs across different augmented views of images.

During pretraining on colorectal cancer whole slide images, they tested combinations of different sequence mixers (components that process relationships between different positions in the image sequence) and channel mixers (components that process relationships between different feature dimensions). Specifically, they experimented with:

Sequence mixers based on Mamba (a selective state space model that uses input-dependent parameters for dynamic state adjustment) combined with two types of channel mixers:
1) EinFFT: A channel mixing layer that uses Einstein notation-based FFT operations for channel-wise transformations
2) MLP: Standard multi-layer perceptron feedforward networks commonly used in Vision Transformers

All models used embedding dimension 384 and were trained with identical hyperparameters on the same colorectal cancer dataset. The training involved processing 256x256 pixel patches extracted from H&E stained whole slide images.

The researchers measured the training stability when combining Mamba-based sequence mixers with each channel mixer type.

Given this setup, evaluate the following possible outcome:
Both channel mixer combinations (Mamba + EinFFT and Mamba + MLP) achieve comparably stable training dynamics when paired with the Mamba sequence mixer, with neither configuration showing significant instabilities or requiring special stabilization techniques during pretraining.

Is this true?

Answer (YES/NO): NO